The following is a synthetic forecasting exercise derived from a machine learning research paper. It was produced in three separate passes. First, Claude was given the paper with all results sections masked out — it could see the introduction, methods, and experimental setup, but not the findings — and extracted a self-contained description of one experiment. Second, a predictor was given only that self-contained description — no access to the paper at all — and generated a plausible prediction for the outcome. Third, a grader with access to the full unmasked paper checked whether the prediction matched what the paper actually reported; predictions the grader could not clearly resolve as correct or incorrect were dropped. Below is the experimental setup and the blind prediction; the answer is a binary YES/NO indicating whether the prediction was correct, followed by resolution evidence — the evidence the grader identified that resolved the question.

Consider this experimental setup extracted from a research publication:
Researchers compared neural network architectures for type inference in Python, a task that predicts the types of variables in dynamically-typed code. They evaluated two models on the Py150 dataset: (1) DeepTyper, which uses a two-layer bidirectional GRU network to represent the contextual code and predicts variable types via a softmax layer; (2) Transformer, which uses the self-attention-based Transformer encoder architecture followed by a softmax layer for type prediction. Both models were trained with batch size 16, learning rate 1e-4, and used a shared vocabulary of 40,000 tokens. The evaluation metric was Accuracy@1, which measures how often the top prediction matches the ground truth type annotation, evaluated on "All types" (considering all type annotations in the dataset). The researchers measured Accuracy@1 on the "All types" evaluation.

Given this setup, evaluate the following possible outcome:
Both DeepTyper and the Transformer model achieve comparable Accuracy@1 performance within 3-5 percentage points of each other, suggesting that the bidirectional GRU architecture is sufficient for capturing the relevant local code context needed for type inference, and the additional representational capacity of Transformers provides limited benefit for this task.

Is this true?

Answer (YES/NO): NO